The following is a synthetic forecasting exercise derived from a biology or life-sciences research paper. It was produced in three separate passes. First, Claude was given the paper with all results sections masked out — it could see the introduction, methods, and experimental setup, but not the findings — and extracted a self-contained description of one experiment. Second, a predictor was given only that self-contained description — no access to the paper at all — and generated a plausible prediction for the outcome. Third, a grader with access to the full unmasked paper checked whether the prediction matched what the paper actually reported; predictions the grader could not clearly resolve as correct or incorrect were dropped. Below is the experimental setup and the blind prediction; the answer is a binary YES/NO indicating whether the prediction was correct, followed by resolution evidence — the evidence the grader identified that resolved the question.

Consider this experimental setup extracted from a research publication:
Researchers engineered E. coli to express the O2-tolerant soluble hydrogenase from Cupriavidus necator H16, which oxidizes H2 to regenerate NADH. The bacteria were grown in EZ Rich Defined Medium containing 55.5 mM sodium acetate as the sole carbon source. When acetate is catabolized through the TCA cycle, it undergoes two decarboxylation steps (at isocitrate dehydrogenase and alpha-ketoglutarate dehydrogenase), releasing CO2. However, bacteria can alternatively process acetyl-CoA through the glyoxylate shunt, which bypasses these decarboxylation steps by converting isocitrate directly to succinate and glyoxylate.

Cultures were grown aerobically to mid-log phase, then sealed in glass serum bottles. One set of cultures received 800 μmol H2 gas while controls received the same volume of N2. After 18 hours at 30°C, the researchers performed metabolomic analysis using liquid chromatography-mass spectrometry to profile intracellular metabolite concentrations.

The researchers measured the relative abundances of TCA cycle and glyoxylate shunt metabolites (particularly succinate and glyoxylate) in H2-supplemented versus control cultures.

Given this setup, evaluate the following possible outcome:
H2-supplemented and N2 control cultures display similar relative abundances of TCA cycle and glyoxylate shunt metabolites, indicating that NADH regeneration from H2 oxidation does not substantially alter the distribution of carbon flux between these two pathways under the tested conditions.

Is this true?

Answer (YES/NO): NO